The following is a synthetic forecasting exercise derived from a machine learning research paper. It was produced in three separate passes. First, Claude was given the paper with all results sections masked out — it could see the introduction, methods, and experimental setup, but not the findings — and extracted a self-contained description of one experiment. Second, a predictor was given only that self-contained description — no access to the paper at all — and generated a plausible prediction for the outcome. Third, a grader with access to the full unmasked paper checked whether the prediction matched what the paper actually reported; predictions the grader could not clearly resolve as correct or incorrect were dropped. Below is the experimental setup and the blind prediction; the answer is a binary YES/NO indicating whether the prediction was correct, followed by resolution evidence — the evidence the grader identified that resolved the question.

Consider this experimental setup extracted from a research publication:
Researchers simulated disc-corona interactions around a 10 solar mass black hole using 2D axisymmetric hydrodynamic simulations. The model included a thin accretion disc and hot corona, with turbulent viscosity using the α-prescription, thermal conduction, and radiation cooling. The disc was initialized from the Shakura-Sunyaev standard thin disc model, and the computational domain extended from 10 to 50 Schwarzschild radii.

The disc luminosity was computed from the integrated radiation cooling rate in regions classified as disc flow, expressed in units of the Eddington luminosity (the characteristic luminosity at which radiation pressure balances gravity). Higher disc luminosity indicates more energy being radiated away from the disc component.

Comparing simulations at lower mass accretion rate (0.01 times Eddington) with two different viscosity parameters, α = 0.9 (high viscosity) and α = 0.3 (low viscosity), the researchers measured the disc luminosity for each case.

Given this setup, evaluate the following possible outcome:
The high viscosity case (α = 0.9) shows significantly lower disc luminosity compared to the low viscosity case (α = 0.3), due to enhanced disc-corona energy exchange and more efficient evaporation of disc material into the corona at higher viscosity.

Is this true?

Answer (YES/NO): NO